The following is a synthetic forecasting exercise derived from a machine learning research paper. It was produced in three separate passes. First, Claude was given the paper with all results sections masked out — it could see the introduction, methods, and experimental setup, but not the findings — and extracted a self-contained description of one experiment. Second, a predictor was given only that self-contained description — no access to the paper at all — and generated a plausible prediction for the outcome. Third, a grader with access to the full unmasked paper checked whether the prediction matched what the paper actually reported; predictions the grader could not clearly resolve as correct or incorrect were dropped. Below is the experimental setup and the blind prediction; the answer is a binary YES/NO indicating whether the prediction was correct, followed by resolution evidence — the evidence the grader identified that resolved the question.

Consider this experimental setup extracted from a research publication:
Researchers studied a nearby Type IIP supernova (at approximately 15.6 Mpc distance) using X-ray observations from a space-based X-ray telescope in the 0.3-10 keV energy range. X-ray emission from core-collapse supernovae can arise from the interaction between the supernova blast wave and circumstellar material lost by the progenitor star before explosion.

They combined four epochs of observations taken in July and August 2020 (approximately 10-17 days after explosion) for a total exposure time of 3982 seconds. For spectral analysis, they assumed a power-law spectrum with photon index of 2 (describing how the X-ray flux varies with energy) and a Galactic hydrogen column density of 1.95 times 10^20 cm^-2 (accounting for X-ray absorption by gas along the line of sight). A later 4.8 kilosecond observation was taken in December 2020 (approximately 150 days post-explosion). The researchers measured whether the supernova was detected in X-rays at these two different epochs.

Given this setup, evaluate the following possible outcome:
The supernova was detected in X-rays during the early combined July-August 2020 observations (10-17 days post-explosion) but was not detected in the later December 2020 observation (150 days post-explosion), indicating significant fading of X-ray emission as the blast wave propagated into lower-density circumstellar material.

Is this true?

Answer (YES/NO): NO